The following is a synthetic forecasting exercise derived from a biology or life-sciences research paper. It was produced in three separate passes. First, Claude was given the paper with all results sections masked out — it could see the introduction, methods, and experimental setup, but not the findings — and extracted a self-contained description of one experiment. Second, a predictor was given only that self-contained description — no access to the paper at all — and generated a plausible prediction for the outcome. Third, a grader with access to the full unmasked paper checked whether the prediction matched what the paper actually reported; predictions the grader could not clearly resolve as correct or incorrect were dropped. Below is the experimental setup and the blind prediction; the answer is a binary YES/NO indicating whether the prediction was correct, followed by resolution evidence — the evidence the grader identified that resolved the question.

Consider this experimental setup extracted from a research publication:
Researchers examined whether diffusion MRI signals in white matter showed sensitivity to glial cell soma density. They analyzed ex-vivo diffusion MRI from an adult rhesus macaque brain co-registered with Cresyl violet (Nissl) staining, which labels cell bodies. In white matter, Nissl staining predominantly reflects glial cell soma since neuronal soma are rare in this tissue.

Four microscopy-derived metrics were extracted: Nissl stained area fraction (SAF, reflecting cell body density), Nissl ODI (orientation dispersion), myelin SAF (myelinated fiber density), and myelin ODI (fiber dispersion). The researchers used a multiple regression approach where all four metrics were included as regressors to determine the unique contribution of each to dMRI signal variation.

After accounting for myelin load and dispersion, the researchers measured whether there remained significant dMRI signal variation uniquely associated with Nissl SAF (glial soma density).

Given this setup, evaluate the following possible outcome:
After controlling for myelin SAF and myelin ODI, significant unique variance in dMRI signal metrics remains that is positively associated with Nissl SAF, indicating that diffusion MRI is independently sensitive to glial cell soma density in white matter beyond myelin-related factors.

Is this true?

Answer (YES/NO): YES